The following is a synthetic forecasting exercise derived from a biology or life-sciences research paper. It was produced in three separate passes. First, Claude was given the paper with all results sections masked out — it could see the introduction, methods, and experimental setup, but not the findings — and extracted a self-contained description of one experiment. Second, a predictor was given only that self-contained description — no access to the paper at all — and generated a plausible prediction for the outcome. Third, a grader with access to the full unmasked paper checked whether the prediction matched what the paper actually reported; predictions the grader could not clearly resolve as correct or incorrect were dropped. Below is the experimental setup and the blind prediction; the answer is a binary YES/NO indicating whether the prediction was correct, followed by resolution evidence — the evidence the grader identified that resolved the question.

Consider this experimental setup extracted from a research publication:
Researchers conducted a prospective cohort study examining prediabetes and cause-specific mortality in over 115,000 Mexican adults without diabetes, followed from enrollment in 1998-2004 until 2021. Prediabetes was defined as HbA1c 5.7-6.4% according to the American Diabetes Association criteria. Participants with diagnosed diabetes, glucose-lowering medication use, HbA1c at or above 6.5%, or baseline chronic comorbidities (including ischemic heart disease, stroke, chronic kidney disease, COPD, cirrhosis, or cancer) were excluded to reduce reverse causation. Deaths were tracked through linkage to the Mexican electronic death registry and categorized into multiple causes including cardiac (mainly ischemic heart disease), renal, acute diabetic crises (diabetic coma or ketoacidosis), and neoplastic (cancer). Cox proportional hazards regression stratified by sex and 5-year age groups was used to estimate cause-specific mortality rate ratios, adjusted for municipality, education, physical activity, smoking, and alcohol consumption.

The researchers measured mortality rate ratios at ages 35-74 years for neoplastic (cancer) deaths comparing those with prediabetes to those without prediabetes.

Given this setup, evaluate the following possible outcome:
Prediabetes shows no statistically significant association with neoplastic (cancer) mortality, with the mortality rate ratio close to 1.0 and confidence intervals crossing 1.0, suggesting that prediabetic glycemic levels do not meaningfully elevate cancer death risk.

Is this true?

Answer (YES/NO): YES